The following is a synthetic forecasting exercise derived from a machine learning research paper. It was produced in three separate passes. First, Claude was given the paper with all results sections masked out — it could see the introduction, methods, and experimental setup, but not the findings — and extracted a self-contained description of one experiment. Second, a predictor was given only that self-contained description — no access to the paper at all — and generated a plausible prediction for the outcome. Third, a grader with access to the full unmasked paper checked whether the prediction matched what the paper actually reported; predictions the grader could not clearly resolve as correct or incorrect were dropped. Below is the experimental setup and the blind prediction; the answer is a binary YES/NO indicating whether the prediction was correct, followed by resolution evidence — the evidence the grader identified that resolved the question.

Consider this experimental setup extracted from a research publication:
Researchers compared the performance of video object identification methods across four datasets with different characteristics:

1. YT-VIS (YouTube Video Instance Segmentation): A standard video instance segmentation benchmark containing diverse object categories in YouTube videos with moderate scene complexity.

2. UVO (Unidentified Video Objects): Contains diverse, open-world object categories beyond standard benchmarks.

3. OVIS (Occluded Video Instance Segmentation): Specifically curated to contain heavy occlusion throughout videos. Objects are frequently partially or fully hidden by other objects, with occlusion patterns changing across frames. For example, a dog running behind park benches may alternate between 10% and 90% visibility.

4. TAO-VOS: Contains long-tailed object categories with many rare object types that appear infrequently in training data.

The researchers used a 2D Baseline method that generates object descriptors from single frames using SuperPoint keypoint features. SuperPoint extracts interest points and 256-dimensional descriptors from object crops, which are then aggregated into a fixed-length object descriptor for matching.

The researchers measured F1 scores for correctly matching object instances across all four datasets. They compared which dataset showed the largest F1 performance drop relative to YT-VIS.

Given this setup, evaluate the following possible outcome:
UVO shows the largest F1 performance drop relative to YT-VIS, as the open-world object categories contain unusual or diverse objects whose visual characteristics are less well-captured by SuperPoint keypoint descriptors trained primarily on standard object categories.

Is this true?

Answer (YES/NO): NO